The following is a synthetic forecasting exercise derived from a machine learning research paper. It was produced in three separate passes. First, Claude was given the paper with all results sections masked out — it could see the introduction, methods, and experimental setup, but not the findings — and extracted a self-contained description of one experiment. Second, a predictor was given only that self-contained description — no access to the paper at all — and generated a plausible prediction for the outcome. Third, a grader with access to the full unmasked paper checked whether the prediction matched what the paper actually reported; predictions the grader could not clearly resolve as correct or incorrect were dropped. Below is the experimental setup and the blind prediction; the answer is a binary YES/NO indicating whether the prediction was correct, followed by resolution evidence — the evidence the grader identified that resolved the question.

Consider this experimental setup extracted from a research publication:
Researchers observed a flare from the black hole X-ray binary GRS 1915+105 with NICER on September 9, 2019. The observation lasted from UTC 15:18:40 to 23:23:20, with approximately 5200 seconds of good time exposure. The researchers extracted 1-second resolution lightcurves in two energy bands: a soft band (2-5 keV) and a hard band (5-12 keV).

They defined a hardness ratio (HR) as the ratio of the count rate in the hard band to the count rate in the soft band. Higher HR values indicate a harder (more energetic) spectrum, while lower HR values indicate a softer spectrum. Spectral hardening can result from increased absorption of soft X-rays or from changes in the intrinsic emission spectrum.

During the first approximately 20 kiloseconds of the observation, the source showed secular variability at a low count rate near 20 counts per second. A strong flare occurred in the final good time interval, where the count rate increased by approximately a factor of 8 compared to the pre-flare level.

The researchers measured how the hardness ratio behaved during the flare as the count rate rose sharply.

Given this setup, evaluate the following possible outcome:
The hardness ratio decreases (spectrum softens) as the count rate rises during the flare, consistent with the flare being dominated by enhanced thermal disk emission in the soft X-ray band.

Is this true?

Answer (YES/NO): NO